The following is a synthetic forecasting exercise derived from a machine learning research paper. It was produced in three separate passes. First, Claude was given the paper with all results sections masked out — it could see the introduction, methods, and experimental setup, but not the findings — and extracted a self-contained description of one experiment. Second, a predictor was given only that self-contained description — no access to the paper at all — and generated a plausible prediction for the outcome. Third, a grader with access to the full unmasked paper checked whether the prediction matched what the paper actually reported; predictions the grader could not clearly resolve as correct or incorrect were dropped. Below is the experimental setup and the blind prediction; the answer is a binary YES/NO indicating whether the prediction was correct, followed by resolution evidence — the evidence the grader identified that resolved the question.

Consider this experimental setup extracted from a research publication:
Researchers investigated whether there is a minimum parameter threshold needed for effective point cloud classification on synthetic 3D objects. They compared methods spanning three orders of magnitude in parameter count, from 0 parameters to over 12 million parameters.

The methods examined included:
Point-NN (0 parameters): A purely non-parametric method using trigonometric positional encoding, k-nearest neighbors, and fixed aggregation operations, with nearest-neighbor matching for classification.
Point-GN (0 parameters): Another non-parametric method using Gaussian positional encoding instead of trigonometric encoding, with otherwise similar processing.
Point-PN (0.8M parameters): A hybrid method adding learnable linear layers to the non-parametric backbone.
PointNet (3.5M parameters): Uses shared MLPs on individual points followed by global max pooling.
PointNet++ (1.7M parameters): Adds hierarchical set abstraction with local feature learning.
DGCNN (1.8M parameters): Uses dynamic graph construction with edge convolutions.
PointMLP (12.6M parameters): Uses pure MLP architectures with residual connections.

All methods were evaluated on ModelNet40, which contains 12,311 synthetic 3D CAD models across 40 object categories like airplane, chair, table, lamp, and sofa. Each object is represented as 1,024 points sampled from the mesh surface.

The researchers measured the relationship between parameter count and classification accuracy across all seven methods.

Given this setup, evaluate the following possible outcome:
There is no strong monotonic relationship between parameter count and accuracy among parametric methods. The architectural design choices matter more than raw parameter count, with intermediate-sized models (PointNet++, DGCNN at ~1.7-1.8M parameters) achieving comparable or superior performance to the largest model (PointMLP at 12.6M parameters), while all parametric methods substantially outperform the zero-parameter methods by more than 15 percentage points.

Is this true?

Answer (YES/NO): NO